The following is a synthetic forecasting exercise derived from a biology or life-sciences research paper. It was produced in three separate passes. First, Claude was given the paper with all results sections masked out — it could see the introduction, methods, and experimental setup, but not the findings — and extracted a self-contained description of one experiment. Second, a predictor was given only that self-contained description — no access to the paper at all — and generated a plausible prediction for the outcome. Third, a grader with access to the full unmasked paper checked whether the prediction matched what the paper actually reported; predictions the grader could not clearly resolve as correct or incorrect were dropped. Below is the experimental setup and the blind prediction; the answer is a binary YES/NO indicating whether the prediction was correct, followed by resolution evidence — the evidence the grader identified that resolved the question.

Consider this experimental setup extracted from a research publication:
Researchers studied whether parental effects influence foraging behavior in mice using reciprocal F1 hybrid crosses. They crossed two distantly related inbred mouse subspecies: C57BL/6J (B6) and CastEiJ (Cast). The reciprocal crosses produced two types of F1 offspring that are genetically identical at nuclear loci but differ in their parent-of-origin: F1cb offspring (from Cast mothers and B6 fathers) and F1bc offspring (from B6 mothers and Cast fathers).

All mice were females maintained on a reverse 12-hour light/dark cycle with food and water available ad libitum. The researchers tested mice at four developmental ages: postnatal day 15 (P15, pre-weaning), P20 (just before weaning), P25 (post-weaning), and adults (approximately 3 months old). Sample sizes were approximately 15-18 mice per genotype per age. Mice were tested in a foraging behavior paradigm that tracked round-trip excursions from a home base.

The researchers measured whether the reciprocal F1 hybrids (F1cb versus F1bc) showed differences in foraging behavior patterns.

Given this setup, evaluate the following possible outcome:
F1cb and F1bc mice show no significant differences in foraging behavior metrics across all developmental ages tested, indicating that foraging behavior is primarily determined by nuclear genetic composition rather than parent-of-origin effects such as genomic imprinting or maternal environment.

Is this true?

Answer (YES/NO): NO